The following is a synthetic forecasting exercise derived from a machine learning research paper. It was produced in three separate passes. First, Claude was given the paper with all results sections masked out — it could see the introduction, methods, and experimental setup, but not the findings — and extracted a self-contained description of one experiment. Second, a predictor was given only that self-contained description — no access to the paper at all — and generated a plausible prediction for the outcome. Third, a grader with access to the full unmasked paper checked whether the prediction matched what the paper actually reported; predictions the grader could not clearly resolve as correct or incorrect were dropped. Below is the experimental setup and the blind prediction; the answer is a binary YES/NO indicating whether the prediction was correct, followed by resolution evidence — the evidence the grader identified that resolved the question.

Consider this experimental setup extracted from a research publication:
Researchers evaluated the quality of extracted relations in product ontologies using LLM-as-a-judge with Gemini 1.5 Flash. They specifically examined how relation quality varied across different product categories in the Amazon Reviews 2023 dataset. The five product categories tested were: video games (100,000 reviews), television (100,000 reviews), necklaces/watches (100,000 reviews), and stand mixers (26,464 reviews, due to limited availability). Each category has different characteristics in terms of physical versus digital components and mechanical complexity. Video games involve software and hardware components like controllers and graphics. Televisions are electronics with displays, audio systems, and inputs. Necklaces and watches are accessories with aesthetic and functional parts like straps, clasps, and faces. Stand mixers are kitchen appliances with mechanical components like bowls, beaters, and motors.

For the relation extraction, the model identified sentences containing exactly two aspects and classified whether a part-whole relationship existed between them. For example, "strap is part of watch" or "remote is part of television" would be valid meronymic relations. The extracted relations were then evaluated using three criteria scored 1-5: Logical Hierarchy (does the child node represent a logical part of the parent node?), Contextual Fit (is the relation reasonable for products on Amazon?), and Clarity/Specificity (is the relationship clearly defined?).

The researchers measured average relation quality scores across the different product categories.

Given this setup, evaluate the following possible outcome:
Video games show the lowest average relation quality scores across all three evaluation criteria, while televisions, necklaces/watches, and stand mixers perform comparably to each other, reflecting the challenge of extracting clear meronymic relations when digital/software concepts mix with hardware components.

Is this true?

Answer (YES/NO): NO